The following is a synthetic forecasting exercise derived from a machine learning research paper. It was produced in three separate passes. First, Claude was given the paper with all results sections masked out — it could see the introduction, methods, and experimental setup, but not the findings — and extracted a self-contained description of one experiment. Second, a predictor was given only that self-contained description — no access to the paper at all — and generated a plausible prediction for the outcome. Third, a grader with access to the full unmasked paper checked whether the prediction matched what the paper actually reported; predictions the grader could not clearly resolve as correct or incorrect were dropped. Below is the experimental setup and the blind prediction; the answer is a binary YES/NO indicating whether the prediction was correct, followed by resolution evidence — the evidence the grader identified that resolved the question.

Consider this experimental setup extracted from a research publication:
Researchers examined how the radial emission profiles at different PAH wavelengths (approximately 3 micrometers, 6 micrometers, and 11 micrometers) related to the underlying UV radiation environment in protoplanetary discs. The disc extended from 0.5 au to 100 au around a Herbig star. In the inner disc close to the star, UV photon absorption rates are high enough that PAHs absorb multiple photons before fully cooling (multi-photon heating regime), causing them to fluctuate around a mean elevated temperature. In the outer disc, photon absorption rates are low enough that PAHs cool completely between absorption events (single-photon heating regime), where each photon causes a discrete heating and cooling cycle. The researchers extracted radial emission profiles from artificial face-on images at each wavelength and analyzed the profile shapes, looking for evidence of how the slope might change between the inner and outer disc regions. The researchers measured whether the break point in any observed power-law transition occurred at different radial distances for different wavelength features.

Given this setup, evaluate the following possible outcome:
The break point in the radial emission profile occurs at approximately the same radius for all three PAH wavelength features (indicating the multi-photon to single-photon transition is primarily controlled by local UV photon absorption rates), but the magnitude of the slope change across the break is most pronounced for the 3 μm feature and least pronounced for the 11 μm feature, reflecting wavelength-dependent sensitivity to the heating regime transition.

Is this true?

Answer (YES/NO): NO